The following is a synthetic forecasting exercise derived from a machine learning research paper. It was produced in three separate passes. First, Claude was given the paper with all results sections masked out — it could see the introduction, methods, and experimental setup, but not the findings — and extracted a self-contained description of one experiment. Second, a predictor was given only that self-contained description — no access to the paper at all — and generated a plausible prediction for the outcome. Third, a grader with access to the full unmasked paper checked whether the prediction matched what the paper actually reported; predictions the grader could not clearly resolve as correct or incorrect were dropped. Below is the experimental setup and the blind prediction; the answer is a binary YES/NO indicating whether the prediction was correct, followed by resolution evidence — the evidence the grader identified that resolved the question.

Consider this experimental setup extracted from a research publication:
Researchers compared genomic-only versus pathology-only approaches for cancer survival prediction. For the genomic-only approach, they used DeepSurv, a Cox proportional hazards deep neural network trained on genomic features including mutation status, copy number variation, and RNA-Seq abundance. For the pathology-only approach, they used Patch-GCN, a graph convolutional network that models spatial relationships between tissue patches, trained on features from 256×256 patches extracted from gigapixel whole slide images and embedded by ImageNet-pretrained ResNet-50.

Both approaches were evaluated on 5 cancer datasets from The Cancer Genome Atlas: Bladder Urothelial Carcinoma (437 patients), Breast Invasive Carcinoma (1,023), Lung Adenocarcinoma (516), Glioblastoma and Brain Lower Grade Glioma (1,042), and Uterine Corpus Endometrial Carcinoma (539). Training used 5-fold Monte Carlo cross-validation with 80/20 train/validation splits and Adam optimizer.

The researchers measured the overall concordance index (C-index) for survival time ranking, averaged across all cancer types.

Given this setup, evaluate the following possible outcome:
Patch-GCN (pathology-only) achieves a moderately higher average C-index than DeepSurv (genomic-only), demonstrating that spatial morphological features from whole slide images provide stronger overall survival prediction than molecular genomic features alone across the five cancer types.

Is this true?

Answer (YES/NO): NO